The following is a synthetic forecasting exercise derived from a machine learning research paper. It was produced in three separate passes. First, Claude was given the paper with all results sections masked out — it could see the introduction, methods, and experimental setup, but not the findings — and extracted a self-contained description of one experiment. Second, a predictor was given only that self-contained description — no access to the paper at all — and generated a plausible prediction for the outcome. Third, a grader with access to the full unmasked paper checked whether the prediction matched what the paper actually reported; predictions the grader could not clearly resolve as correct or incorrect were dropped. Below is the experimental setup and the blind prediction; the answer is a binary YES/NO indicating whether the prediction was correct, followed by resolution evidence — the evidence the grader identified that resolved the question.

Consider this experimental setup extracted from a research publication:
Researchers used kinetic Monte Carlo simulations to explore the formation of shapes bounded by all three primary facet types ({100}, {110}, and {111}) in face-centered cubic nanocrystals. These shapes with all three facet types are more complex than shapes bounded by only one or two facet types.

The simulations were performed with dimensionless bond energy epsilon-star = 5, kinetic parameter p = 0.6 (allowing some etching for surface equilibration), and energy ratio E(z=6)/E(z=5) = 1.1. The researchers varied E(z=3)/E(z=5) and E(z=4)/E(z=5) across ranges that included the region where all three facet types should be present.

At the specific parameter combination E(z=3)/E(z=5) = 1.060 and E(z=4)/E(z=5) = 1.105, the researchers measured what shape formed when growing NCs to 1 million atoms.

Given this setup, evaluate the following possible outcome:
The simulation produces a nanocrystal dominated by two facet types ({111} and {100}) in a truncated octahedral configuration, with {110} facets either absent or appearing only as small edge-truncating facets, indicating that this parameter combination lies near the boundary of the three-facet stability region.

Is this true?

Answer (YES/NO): NO